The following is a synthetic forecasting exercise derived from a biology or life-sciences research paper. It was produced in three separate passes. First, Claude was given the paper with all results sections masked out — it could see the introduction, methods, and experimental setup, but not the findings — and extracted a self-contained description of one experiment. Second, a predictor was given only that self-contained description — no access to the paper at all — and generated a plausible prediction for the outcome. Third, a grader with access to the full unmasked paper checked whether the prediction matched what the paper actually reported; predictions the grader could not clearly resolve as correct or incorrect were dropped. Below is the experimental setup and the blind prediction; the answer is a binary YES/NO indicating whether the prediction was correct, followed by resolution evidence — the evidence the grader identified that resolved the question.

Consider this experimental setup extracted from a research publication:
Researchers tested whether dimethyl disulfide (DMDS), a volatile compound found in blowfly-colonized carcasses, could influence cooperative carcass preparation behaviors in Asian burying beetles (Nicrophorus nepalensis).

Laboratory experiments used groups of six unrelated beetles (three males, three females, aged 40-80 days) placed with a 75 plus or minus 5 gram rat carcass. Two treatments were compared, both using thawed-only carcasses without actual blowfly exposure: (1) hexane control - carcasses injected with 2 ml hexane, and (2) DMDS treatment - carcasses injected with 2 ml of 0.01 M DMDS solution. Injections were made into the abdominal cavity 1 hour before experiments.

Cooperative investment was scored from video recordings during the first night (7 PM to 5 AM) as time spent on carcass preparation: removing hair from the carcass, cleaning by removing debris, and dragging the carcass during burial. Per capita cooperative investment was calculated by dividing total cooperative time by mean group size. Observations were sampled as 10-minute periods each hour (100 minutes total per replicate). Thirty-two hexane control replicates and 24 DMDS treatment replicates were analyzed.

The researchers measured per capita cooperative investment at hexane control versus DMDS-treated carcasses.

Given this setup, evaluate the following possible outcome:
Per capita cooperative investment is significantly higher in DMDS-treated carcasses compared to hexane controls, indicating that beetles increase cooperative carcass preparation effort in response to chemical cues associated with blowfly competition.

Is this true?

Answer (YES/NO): YES